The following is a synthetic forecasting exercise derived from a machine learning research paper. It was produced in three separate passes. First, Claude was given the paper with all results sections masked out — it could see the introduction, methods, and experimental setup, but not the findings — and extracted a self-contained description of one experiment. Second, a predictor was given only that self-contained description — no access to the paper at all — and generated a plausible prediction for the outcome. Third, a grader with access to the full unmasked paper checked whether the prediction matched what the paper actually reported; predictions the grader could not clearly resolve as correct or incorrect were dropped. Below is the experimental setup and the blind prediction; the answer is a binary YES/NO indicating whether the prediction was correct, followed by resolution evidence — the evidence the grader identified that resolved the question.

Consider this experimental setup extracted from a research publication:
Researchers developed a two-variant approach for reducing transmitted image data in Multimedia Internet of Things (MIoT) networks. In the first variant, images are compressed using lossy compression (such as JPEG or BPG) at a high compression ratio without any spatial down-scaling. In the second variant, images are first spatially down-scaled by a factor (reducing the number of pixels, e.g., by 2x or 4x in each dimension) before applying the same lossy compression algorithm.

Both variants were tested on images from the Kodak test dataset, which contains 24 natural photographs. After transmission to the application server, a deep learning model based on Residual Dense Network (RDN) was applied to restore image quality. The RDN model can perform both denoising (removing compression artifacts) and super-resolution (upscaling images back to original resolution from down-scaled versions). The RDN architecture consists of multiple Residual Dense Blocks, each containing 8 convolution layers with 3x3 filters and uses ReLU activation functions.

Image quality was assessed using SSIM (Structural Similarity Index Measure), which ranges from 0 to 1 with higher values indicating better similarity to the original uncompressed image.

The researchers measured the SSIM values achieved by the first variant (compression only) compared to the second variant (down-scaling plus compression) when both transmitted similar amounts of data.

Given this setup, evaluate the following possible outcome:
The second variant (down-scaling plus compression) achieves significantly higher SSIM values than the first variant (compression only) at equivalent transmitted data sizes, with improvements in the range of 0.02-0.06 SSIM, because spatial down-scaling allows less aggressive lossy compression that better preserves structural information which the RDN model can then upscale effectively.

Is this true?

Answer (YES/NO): NO